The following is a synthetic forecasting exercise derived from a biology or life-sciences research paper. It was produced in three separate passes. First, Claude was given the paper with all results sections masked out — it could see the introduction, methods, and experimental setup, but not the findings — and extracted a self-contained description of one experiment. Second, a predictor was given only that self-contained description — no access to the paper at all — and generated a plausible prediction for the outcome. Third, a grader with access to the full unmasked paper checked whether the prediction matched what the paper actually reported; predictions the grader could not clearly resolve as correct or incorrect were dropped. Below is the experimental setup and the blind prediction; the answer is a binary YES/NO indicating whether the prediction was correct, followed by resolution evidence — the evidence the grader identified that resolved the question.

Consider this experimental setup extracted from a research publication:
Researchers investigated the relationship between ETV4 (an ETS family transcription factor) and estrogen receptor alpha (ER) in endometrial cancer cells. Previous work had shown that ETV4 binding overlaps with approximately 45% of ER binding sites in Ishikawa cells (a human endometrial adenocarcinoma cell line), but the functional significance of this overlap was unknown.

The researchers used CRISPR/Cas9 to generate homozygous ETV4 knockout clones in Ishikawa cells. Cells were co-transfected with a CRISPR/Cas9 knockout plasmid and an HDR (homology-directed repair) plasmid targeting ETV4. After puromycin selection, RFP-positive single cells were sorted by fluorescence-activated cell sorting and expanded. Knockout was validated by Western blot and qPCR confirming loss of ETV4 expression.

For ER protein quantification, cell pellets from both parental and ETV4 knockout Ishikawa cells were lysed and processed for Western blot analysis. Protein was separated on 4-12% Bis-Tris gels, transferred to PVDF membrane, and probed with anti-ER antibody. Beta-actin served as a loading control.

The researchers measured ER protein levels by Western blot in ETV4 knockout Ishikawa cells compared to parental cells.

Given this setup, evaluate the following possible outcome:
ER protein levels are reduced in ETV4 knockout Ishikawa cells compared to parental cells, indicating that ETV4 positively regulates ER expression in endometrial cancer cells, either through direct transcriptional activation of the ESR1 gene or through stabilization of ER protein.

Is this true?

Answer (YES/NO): NO